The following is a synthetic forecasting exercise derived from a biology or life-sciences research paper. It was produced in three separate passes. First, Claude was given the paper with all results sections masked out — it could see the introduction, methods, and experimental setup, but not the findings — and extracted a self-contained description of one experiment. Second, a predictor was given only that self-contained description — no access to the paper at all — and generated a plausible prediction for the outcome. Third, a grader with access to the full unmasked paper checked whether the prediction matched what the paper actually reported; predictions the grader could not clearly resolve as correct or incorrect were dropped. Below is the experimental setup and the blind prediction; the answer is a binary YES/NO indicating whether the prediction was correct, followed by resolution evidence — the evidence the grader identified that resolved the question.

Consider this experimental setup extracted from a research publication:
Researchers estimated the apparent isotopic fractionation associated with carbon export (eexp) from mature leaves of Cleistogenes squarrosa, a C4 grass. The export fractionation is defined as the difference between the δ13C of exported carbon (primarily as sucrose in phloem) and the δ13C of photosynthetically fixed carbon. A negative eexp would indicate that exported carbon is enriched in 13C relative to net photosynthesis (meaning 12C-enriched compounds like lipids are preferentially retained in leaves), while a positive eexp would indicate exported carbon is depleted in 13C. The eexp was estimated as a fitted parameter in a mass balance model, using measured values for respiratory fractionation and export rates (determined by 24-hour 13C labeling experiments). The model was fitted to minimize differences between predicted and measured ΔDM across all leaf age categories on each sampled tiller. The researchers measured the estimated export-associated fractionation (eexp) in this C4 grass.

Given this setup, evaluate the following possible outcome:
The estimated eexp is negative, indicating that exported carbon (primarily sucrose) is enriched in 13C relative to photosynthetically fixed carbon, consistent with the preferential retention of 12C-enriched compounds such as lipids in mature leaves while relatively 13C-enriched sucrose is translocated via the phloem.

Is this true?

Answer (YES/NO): YES